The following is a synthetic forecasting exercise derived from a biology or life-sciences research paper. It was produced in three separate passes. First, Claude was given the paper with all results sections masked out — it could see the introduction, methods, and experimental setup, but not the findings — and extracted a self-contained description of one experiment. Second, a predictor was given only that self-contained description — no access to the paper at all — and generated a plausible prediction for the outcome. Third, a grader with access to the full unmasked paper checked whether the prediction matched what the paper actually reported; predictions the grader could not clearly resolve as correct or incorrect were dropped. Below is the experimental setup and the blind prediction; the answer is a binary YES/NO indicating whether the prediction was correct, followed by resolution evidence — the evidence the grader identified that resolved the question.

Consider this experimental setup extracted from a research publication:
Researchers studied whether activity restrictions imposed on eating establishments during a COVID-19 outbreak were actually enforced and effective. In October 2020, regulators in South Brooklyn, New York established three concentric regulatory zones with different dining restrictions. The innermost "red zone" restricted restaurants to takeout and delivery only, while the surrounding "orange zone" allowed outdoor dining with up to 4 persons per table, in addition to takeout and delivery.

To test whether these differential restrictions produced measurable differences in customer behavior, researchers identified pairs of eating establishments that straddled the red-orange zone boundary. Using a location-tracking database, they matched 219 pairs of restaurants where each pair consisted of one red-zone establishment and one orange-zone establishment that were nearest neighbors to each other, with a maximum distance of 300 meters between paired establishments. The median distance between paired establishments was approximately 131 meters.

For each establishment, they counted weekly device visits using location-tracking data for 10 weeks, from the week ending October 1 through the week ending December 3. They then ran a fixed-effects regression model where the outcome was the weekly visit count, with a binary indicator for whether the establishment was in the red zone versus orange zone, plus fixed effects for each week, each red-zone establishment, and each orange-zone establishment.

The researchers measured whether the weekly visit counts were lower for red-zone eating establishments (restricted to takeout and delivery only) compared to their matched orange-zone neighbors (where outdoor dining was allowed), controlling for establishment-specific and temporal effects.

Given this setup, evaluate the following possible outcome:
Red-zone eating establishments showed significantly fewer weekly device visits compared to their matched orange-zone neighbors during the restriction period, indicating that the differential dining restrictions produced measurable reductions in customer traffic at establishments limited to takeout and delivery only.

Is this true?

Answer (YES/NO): YES